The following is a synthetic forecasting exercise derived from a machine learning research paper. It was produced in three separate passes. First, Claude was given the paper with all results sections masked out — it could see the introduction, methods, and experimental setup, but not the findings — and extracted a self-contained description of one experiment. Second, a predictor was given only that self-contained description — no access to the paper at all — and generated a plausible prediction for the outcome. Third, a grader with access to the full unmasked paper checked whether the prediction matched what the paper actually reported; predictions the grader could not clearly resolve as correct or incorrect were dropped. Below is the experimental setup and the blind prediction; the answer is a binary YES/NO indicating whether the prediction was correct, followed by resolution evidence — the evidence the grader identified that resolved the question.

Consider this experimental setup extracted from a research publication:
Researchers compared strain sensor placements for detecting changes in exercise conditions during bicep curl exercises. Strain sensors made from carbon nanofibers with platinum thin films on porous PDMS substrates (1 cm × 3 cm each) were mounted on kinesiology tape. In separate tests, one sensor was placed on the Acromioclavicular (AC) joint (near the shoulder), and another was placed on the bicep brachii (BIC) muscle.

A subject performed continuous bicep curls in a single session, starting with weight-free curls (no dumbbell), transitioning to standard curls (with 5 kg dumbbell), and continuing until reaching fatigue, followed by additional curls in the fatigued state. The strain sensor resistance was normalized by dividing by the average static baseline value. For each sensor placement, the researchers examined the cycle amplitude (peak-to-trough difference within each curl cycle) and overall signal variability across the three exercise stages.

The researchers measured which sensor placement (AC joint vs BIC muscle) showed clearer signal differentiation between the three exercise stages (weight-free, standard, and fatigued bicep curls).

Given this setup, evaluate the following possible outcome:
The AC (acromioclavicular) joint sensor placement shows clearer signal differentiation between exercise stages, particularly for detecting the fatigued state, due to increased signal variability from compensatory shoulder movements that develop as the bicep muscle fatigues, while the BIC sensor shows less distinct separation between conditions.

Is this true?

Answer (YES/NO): YES